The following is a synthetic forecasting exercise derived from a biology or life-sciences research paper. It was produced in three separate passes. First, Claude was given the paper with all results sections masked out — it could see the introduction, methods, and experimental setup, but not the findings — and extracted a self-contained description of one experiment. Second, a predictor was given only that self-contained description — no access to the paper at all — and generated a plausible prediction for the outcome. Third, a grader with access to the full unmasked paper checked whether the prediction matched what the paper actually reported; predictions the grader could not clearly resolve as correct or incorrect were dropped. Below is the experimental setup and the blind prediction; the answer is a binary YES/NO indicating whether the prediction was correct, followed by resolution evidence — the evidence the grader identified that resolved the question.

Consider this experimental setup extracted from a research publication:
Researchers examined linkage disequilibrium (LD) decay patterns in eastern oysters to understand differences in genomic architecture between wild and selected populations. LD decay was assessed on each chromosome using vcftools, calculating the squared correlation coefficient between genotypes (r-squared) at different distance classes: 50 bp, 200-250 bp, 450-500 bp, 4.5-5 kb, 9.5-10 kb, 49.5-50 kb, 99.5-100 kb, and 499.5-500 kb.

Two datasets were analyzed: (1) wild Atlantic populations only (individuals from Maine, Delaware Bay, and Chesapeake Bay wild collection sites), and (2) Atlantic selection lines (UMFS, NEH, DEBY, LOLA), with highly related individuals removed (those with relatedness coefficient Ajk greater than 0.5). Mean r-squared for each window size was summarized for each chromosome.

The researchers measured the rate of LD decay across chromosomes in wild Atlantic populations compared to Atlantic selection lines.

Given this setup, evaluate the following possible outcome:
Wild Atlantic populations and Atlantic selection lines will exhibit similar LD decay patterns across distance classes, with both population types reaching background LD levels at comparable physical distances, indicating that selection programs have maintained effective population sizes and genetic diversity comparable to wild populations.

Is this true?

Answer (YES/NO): NO